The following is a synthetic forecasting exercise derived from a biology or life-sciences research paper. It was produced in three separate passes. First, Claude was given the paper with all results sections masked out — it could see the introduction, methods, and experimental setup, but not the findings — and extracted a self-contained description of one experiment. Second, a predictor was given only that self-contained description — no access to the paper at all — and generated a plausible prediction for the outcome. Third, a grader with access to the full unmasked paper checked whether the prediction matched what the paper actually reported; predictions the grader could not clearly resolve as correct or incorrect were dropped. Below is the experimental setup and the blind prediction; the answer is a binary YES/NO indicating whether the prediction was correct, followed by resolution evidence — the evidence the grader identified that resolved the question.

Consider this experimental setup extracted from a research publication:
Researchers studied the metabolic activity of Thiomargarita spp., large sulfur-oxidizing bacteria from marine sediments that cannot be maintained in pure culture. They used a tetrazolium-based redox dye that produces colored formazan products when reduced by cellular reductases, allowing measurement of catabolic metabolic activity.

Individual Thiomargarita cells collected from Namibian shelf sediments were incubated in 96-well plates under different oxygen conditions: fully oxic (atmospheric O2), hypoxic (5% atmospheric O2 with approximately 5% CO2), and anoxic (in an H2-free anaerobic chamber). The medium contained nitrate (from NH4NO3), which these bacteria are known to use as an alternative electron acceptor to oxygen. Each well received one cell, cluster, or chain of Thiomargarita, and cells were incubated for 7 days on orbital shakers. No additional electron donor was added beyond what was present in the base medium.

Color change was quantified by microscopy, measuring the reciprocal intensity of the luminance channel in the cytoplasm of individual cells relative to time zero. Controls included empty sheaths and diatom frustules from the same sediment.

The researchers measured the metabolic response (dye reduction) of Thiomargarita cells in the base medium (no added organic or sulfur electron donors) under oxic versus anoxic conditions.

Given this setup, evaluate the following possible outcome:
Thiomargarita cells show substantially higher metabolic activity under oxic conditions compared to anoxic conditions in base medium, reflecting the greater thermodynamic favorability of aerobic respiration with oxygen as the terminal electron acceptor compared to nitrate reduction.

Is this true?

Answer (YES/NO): NO